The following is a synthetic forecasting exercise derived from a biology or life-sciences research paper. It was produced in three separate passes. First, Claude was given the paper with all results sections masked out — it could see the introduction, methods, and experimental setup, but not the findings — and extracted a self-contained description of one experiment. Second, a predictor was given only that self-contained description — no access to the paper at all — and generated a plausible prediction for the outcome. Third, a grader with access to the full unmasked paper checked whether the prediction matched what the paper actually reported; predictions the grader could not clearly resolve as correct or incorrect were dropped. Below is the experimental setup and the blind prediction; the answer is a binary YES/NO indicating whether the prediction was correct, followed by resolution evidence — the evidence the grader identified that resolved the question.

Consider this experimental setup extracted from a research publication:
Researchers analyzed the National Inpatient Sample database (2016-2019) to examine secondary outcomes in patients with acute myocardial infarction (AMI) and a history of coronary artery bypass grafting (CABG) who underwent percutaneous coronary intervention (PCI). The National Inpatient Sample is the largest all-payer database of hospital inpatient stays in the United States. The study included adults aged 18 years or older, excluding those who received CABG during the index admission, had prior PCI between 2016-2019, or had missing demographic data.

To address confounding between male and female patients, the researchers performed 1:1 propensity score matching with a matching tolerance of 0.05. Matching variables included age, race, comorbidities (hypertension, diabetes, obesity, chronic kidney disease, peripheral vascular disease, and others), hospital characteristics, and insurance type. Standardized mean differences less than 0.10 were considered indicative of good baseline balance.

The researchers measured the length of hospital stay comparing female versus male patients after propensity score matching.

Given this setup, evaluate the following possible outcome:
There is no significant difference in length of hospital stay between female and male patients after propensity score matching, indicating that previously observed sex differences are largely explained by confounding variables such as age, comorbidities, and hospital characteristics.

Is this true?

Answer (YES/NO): NO